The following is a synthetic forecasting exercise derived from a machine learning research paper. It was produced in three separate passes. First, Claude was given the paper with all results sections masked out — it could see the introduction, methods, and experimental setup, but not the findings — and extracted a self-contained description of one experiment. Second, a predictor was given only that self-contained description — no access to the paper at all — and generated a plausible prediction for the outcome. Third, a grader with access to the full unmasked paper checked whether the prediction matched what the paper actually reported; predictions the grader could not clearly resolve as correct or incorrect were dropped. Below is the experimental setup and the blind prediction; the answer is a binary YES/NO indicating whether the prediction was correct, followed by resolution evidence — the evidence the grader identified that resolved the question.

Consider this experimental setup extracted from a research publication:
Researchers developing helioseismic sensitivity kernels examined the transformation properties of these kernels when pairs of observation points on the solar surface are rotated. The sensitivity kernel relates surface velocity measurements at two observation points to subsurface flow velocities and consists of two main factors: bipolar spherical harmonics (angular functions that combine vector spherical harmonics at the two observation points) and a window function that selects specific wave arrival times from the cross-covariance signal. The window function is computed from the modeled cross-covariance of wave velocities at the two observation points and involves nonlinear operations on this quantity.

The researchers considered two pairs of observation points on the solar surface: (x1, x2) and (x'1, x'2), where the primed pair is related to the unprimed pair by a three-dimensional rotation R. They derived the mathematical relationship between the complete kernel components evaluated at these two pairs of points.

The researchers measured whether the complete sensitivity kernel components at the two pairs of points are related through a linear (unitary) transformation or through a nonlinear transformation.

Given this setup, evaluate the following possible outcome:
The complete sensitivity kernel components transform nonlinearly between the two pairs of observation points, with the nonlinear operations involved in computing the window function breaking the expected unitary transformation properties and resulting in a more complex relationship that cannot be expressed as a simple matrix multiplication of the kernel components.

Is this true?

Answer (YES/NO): YES